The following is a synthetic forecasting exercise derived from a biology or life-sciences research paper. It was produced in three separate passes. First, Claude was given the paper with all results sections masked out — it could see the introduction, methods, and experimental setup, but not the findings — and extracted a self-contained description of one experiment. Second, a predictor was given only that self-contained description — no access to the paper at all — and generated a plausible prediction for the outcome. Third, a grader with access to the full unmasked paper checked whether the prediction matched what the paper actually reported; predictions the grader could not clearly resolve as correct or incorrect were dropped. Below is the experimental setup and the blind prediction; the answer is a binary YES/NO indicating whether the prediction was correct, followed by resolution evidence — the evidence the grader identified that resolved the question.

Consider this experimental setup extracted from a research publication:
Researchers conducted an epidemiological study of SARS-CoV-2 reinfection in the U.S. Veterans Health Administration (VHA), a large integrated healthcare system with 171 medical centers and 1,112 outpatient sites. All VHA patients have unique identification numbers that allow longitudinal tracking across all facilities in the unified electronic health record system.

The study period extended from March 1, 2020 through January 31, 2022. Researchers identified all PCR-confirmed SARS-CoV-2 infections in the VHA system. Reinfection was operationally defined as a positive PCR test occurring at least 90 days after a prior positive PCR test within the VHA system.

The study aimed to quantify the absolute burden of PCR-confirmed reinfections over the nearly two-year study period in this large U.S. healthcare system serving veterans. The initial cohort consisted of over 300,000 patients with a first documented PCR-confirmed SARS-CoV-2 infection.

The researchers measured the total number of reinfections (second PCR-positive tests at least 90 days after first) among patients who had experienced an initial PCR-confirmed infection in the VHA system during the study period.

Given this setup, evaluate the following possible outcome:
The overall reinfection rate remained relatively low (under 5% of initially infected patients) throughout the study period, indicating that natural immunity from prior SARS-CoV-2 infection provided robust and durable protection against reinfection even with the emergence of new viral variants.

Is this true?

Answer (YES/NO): NO